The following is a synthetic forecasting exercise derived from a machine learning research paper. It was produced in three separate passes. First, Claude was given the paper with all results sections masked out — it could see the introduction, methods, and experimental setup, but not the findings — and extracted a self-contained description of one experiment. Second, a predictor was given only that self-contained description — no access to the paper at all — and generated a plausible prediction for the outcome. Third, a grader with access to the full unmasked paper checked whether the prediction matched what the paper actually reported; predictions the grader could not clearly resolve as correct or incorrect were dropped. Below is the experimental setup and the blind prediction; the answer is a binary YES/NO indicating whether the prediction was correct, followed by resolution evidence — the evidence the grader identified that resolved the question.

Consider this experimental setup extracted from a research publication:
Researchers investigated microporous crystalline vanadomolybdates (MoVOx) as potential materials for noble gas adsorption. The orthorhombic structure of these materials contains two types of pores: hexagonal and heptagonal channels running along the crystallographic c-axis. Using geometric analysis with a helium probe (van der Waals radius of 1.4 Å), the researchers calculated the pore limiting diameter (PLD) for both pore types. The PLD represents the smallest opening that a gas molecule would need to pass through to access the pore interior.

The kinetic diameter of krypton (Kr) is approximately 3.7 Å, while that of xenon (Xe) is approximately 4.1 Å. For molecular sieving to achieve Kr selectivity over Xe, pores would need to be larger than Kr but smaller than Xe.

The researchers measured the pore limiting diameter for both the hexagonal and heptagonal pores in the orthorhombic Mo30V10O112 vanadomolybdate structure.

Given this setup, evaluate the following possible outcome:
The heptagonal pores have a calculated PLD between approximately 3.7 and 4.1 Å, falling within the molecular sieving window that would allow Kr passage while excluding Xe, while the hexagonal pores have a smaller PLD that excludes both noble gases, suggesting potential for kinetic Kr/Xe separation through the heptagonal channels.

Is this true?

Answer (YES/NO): NO